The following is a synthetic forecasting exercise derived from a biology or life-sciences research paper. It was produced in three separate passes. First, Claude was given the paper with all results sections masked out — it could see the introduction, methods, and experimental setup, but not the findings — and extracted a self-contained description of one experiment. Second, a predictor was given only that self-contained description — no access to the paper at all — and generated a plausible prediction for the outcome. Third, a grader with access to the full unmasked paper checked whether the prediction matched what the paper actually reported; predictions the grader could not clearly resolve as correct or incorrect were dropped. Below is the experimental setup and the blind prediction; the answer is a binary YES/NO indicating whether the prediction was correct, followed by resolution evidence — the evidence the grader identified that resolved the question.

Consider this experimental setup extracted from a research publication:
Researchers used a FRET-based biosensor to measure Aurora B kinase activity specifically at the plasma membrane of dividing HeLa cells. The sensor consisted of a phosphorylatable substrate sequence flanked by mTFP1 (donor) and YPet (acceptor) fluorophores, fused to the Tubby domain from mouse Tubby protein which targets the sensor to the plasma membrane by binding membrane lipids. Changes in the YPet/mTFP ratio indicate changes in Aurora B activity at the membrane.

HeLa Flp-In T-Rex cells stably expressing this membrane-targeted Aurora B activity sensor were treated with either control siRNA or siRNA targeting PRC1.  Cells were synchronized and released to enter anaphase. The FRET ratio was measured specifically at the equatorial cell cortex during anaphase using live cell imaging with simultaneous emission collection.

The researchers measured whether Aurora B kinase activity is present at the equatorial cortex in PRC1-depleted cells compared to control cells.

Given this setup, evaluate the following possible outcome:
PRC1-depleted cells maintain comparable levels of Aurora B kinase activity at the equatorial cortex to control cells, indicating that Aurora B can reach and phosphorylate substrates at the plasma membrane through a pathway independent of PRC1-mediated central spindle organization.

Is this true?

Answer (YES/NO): YES